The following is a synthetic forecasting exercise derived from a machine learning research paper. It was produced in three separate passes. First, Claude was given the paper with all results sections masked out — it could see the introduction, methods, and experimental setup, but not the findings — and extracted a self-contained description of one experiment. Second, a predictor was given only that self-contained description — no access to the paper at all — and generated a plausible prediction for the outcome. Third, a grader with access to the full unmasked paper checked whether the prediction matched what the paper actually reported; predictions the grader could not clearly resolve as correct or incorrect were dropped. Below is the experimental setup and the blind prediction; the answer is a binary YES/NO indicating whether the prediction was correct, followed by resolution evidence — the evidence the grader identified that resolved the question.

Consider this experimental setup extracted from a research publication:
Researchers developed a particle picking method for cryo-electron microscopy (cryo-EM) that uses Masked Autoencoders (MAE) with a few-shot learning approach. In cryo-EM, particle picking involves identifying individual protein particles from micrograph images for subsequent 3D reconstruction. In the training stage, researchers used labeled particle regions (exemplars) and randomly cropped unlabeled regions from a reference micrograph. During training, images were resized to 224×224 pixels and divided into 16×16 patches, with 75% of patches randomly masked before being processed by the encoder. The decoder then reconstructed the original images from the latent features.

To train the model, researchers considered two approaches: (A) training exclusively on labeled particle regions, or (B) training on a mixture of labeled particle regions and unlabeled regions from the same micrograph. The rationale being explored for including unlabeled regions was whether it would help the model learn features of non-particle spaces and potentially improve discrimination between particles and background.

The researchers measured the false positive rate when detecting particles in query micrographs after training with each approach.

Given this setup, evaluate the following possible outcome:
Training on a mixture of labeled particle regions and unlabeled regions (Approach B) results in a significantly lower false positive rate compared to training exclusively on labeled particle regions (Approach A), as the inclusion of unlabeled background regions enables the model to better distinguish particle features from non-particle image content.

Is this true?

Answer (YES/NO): YES